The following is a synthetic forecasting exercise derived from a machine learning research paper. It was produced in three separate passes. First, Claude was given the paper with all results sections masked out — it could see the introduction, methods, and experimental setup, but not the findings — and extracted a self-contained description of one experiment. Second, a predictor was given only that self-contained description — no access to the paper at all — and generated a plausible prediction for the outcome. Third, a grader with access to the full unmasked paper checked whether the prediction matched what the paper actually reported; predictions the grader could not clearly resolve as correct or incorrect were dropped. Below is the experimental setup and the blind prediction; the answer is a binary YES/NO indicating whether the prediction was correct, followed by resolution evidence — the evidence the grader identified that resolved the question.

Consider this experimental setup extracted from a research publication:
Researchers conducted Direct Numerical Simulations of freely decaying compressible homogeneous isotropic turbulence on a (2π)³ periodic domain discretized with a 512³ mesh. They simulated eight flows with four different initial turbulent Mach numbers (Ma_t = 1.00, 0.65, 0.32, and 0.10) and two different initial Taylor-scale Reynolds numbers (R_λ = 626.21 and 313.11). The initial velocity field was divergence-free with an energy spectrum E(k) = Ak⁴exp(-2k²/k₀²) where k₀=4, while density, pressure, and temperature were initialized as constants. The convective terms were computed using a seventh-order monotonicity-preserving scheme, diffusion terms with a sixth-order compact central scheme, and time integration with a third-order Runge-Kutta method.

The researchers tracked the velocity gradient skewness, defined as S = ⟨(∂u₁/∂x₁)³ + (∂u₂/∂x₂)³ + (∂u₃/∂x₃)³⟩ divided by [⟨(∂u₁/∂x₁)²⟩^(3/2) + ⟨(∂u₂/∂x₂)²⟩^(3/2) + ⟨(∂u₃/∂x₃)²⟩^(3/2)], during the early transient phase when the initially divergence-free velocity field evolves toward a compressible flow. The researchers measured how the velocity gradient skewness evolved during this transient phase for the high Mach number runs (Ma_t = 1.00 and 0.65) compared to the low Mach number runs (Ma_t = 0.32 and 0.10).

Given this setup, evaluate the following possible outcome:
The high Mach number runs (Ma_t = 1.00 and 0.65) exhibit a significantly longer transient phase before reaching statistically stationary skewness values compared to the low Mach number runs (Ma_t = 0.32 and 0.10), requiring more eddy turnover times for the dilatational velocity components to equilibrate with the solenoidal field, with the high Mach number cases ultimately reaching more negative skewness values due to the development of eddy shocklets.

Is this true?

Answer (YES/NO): NO